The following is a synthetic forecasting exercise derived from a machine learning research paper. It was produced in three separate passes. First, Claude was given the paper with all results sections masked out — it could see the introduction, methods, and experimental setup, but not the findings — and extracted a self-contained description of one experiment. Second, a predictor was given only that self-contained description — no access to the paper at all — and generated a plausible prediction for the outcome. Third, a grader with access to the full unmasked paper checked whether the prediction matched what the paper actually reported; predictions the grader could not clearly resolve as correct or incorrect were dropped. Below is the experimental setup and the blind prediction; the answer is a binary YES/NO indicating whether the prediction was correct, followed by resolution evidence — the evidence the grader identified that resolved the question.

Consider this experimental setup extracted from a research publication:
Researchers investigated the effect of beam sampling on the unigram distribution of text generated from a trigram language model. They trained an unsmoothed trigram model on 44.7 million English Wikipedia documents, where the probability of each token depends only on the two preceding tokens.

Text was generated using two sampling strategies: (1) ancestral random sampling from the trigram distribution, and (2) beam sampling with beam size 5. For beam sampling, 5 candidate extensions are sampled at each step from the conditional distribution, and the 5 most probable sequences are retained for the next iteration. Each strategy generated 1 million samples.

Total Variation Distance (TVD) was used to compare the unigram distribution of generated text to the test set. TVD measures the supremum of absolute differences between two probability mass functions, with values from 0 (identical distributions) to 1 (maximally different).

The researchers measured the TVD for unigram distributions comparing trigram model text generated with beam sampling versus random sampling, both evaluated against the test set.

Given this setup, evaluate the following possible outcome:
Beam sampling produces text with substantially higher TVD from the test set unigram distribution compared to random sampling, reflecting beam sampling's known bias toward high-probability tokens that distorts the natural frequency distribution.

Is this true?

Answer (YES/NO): YES